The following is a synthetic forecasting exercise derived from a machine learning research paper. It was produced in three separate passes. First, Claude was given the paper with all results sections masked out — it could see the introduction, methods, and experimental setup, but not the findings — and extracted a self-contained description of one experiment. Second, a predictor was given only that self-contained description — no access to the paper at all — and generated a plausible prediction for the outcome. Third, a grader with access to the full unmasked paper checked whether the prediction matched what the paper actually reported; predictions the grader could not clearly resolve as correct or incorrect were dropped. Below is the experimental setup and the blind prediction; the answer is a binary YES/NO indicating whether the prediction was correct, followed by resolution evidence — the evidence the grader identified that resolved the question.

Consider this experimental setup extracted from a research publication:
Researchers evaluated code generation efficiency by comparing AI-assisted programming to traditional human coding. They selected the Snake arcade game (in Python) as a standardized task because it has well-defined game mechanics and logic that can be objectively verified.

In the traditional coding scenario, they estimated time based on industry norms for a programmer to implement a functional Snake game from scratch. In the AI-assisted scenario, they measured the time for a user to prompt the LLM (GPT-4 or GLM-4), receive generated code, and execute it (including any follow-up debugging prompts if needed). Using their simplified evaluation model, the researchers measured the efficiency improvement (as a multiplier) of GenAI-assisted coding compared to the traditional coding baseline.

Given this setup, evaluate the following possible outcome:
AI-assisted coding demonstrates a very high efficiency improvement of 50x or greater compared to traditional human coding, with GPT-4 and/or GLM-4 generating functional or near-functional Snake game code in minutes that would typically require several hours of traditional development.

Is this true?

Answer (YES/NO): NO